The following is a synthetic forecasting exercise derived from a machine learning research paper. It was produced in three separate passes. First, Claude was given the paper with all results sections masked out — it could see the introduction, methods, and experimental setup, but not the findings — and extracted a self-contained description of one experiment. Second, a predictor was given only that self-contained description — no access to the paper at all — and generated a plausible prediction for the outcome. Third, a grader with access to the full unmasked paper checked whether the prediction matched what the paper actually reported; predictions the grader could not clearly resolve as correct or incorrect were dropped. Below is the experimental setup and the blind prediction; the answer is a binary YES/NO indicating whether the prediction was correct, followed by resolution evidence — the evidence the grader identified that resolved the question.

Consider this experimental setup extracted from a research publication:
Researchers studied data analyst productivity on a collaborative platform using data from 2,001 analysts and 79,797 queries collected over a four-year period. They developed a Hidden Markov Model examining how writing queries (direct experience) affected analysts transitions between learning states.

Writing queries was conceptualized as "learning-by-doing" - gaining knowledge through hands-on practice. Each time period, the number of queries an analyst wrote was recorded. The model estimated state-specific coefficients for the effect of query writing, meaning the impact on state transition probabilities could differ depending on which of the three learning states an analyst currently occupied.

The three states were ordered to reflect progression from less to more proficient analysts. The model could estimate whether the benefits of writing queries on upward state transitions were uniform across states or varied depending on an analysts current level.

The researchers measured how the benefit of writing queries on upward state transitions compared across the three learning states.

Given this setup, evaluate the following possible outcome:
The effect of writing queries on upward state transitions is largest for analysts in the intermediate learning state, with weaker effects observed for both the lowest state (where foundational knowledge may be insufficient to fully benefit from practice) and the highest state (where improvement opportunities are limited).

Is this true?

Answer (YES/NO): NO